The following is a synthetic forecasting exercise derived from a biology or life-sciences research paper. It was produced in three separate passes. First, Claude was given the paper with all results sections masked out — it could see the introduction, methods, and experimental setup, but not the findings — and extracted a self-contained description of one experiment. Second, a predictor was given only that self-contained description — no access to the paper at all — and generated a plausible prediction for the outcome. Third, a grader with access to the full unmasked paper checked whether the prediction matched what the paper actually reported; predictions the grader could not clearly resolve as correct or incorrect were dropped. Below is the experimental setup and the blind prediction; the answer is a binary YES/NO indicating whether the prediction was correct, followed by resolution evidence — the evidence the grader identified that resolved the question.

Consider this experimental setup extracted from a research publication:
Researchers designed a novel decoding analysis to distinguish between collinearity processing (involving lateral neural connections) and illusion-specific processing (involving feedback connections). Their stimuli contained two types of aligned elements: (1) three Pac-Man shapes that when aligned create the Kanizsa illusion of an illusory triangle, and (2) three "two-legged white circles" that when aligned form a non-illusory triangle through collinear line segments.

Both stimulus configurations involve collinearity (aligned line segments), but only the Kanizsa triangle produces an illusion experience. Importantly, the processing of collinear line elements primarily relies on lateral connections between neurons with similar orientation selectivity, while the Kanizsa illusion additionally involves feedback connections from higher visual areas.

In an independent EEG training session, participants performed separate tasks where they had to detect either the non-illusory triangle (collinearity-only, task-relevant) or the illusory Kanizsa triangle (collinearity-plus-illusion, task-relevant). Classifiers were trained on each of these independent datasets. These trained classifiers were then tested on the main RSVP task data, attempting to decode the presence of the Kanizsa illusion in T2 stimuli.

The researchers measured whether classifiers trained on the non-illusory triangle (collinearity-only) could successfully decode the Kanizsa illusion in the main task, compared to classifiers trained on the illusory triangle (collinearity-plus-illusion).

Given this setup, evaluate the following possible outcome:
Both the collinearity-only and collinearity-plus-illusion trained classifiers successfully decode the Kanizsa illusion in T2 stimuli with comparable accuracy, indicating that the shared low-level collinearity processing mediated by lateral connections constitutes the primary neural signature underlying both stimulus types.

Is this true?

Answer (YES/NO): NO